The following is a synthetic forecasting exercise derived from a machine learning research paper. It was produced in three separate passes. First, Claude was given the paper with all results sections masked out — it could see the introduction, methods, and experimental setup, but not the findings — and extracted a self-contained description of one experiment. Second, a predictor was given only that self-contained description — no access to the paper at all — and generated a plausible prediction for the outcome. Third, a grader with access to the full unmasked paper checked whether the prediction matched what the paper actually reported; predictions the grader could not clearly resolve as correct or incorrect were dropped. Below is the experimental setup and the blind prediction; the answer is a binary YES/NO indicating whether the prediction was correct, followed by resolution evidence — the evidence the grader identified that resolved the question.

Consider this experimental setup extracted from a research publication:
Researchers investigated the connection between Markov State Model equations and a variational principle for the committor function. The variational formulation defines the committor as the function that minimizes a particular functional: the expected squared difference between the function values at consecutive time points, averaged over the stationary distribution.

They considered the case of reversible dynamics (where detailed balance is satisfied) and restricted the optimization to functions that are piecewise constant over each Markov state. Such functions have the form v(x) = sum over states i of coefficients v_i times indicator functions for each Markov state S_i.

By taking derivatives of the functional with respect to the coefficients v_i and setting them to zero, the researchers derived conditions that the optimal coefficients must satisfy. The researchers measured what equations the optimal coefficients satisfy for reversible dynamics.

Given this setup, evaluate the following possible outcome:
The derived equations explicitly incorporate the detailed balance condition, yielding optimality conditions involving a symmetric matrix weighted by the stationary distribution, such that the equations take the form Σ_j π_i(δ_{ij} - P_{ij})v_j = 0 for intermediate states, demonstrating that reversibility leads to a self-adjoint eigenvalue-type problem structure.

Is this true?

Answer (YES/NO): NO